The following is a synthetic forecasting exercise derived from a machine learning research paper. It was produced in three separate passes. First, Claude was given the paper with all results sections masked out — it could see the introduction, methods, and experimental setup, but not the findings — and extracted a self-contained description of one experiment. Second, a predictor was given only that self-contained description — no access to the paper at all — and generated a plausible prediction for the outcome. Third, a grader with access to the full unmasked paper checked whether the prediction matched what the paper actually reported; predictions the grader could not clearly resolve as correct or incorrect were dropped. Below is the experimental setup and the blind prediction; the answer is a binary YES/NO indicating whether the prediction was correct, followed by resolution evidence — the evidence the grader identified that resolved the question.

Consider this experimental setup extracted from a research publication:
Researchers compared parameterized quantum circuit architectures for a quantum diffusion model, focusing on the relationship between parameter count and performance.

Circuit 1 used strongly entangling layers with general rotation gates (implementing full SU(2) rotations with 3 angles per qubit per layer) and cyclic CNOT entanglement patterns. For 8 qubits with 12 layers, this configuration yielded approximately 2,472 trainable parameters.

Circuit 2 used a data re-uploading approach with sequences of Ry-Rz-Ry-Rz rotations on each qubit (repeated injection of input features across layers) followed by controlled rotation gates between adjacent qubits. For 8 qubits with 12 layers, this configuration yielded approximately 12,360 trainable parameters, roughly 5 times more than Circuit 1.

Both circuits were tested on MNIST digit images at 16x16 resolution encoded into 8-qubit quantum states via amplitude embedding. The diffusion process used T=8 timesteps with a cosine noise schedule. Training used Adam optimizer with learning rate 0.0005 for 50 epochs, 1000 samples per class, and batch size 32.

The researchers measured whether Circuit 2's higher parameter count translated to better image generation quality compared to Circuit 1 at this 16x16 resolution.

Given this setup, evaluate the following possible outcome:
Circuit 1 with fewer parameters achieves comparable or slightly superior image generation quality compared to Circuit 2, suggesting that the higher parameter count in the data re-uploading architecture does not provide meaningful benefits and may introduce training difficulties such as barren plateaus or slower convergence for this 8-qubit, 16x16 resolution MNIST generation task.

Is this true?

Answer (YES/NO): YES